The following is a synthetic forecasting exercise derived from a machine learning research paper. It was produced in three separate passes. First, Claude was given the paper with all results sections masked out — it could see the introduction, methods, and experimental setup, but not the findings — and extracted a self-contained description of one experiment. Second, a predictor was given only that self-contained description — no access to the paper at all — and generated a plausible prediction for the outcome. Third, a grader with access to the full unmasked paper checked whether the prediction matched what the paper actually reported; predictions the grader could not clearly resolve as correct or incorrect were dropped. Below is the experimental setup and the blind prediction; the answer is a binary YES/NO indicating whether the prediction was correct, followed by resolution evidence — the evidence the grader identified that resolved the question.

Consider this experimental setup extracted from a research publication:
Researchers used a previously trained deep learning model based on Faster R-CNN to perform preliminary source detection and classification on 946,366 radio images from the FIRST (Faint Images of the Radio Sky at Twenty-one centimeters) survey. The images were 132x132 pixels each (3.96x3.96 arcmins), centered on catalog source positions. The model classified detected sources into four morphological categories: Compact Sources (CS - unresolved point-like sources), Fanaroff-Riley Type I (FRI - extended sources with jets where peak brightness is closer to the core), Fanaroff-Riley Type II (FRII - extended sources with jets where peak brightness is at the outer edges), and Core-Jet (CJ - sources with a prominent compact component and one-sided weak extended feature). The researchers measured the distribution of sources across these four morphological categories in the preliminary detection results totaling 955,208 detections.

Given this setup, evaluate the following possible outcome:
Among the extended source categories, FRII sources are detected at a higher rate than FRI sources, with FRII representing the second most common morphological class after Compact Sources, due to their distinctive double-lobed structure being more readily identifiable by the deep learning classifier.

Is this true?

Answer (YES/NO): NO